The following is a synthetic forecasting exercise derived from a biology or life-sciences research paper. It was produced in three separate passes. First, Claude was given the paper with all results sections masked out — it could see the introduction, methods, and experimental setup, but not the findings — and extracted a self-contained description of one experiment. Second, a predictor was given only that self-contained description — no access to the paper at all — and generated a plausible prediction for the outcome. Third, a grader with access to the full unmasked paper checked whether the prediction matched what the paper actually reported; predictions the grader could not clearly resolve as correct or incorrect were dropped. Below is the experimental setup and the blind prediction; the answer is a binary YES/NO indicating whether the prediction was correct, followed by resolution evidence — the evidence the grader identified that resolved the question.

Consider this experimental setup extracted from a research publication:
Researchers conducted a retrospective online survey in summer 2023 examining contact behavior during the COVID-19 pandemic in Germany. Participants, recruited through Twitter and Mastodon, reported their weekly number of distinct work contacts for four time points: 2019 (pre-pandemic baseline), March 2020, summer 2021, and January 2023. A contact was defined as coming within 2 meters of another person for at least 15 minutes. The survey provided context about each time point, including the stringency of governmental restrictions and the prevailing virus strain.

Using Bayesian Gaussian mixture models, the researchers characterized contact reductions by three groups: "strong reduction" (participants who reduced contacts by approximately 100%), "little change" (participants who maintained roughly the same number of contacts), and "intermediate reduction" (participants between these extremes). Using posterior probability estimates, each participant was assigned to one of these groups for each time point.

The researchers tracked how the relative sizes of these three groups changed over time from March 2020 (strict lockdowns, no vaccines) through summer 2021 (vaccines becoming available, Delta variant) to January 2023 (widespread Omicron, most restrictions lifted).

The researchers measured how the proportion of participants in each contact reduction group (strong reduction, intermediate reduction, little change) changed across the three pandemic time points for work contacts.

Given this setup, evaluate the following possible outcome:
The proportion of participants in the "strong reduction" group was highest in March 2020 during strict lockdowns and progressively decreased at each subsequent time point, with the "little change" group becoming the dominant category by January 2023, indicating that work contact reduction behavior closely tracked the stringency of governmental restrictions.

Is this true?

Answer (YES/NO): NO